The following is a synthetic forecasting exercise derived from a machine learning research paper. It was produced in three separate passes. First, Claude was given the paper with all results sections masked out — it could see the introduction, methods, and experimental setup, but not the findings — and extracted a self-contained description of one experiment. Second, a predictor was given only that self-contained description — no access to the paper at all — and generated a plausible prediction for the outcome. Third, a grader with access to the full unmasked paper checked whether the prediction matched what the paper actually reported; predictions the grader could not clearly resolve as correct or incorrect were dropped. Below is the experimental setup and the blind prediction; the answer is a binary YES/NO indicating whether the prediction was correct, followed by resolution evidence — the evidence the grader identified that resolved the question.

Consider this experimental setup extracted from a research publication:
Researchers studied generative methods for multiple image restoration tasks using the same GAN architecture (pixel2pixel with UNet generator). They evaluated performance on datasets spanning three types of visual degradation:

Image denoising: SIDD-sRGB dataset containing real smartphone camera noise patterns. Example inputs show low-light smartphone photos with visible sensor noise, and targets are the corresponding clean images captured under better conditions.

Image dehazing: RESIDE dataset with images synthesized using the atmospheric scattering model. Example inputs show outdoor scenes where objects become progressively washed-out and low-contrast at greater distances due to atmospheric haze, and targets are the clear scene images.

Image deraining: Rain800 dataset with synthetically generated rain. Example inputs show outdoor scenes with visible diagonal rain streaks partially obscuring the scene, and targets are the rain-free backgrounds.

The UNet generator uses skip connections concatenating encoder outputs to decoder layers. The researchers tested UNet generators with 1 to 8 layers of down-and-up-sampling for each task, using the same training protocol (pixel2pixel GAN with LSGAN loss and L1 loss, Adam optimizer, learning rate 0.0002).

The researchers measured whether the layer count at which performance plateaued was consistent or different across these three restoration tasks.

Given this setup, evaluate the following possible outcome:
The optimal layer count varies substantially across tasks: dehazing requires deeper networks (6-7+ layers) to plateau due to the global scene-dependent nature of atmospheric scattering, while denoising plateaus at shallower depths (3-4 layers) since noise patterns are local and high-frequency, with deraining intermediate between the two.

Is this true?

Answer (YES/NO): NO